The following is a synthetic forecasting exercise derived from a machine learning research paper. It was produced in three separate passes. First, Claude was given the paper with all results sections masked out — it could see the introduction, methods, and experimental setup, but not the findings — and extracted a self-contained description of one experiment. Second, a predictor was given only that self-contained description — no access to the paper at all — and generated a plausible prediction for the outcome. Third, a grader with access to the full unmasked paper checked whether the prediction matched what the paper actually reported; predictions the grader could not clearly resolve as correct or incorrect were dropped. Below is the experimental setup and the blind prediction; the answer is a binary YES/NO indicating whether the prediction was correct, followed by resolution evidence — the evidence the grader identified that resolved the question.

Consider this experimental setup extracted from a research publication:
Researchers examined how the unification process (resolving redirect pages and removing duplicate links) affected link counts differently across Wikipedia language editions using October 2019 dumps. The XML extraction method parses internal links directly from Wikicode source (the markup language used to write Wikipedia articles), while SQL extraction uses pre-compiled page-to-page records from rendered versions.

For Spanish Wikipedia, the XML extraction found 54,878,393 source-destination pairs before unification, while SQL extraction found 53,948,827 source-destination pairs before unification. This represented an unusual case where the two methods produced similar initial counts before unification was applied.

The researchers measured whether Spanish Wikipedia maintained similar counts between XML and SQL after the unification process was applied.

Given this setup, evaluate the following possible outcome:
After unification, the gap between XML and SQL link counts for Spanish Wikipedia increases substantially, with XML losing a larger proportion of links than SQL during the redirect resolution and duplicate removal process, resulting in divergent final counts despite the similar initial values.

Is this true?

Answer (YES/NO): YES